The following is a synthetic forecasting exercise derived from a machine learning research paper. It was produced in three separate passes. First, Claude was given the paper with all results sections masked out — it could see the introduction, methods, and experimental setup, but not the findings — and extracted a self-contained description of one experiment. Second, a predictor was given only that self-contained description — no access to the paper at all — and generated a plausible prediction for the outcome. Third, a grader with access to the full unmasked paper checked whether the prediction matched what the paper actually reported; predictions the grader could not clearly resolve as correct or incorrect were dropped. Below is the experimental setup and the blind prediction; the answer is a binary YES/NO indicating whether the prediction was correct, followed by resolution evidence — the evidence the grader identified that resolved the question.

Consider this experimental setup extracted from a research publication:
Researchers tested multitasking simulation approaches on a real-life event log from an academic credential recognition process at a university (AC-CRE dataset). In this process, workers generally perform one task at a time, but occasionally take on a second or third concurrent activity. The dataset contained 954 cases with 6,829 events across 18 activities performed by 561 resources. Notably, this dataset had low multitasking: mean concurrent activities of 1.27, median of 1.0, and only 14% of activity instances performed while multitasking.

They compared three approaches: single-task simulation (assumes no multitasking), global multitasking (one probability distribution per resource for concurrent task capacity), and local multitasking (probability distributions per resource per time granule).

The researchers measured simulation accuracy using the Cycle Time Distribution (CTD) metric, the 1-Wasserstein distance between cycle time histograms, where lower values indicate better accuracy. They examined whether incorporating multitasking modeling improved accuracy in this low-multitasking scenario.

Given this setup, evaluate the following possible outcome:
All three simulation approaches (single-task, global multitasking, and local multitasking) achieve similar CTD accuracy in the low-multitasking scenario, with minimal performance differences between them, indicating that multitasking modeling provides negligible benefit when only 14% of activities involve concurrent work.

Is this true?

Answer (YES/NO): NO